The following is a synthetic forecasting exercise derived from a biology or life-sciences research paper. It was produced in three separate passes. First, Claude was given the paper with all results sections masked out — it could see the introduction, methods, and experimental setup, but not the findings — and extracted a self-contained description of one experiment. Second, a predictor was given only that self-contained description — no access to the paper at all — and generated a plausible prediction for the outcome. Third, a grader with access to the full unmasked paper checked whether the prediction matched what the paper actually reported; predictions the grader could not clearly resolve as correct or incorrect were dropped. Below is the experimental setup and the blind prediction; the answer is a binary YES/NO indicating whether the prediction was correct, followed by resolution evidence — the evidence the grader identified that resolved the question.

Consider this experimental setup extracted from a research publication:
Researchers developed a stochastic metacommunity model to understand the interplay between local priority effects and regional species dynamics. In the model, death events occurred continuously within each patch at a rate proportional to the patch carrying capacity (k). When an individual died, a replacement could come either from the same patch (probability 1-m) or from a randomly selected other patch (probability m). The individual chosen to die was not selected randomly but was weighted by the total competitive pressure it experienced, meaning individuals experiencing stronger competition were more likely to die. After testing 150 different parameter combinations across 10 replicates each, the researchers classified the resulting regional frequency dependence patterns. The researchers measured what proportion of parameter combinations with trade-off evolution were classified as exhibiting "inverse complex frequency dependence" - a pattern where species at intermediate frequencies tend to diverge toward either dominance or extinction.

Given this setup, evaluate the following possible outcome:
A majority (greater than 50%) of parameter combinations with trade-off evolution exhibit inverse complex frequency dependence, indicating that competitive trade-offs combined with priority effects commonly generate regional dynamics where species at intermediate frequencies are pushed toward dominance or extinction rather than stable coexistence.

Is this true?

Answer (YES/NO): NO